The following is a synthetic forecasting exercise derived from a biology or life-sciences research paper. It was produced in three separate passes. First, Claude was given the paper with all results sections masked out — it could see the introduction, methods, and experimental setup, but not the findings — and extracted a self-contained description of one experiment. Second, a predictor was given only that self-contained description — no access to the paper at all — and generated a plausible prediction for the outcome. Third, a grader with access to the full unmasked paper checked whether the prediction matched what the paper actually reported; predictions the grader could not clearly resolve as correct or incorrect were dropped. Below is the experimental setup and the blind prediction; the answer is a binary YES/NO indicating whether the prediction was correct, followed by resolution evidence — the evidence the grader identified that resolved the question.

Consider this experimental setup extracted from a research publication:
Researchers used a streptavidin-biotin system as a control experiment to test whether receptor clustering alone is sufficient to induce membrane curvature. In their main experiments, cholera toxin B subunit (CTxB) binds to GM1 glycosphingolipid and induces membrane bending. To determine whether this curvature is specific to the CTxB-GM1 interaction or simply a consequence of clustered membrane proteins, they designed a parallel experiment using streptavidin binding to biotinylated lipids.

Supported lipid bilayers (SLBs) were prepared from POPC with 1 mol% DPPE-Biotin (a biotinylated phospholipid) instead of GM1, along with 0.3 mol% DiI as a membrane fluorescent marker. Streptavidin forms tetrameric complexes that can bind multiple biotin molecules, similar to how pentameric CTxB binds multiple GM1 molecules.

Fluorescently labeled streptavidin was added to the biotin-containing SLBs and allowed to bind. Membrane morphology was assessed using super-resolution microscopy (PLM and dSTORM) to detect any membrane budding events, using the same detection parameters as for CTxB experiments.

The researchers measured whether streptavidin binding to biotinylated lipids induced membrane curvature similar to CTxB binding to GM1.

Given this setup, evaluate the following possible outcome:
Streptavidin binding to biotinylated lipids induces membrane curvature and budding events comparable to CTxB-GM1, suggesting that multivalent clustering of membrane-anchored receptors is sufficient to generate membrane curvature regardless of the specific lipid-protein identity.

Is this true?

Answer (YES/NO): NO